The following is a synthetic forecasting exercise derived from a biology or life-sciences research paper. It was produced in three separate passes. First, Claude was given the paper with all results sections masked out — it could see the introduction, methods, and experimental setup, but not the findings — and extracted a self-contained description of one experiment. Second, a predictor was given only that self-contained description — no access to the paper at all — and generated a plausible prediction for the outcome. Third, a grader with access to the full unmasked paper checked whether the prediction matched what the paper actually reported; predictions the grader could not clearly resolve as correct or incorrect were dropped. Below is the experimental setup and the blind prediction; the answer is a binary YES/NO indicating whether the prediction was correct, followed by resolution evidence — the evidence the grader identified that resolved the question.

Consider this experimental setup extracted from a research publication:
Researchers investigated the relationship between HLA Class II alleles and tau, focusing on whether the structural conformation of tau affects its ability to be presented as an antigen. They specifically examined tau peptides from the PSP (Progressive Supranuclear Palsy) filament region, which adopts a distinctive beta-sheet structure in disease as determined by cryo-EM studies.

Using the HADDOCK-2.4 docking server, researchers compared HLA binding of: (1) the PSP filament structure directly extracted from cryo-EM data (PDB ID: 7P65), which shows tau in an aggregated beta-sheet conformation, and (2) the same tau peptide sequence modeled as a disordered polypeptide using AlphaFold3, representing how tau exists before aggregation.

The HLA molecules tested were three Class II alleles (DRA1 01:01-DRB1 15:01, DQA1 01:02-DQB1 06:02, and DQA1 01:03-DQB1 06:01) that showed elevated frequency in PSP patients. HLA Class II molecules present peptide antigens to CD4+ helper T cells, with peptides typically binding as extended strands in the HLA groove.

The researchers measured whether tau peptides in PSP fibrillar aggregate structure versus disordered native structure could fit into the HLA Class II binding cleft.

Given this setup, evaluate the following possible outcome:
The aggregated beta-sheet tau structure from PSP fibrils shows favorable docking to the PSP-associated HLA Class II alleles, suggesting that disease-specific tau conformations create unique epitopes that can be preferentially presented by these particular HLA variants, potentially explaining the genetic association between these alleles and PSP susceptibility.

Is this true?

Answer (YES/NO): NO